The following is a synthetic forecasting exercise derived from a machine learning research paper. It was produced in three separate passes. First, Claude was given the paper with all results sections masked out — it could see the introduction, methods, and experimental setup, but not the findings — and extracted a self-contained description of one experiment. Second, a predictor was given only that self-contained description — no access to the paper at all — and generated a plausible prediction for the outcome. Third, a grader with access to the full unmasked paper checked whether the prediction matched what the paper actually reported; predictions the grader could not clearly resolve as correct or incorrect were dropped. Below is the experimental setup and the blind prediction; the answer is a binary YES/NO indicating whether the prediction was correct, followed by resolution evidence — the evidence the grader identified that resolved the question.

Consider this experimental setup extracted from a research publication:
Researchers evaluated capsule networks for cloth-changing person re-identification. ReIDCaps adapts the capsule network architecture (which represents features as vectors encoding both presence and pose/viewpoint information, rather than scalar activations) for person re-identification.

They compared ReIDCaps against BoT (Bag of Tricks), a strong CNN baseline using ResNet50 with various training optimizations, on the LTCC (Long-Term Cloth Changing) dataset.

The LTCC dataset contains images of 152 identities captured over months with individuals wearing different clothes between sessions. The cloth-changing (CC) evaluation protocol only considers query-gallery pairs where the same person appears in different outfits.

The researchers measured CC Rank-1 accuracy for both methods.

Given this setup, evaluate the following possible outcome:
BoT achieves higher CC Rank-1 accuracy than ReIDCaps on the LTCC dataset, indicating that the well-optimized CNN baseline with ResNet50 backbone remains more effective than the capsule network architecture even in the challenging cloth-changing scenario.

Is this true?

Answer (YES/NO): YES